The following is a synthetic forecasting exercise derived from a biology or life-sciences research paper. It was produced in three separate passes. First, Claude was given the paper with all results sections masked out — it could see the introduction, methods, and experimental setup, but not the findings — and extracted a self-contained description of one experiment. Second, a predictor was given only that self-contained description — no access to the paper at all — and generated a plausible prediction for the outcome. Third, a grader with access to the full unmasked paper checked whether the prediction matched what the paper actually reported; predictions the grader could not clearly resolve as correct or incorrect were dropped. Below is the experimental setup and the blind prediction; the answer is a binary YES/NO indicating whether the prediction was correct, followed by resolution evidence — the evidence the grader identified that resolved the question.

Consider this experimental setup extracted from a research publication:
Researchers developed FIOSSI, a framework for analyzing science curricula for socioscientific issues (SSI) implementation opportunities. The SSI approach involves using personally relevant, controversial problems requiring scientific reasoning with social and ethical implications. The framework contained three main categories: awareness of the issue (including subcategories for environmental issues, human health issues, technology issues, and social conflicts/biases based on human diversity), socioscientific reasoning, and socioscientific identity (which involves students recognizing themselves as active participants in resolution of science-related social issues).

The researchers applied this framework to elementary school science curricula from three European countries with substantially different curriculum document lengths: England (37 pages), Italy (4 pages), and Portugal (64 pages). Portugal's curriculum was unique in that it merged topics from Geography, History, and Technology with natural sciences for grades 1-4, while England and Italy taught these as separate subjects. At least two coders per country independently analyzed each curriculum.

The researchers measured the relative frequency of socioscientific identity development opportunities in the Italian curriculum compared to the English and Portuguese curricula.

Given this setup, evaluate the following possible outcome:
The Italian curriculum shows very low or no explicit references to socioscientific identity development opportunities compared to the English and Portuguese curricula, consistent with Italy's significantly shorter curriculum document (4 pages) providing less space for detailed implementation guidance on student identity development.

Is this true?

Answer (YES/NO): NO